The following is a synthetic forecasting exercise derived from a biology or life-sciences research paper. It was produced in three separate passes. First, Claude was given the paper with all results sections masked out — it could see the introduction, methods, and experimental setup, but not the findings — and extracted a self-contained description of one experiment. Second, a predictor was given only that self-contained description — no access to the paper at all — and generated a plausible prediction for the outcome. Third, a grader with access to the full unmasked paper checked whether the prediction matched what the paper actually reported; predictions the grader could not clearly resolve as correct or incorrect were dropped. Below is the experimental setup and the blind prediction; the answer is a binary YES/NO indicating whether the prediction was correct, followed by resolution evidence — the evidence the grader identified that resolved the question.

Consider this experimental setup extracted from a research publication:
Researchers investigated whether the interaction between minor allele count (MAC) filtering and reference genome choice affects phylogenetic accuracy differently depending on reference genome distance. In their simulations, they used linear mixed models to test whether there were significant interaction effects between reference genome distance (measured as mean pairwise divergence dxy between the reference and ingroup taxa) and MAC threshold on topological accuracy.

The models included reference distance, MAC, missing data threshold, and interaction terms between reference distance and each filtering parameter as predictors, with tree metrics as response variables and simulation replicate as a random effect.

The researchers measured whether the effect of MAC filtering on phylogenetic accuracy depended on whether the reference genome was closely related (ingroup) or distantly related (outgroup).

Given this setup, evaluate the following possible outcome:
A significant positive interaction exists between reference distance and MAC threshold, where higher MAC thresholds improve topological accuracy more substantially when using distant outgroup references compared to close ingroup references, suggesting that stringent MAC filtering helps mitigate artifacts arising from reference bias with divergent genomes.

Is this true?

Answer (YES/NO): NO